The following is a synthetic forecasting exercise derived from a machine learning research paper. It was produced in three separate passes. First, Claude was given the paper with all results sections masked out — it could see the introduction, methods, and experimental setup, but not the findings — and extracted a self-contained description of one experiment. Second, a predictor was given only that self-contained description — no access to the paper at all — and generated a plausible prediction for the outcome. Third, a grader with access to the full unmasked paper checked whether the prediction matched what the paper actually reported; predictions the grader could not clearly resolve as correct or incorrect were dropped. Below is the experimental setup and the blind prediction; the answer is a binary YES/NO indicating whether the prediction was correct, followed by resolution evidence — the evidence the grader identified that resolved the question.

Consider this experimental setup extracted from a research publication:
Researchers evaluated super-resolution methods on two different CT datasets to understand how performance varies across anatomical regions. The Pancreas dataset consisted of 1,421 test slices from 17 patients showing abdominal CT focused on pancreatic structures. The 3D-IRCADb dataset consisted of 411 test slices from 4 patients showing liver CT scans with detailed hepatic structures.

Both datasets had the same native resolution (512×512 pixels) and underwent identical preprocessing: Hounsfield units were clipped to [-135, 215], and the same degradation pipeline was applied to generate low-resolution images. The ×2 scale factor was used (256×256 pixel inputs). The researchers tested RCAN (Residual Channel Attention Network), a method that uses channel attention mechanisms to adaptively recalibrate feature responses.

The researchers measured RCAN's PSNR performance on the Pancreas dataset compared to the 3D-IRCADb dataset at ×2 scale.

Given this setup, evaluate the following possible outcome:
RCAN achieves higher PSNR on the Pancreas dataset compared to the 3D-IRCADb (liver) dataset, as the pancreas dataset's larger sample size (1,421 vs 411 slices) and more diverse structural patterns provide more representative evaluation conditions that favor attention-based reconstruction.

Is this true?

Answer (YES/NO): YES